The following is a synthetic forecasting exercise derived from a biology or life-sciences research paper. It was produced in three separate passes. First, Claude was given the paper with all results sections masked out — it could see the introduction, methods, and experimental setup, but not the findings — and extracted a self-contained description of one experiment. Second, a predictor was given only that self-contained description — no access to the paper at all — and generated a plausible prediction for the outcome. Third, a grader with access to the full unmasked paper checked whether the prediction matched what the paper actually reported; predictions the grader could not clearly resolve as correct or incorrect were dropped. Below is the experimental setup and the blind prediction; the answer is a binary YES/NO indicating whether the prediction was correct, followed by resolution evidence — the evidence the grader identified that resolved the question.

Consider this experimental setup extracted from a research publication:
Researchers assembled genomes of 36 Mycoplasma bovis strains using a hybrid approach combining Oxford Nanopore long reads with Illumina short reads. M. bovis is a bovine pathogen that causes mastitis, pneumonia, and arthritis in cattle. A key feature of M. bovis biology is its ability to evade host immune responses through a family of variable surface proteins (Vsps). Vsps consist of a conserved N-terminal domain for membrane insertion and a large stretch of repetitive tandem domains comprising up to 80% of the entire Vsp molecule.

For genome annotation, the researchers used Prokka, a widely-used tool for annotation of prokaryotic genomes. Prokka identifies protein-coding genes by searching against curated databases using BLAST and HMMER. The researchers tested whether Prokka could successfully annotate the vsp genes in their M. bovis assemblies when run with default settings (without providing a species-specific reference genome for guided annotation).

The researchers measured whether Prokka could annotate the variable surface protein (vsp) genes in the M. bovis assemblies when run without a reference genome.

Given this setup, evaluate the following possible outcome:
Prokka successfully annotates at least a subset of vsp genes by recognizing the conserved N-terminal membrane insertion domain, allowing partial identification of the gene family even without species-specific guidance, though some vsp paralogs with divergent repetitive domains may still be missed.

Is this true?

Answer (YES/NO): NO